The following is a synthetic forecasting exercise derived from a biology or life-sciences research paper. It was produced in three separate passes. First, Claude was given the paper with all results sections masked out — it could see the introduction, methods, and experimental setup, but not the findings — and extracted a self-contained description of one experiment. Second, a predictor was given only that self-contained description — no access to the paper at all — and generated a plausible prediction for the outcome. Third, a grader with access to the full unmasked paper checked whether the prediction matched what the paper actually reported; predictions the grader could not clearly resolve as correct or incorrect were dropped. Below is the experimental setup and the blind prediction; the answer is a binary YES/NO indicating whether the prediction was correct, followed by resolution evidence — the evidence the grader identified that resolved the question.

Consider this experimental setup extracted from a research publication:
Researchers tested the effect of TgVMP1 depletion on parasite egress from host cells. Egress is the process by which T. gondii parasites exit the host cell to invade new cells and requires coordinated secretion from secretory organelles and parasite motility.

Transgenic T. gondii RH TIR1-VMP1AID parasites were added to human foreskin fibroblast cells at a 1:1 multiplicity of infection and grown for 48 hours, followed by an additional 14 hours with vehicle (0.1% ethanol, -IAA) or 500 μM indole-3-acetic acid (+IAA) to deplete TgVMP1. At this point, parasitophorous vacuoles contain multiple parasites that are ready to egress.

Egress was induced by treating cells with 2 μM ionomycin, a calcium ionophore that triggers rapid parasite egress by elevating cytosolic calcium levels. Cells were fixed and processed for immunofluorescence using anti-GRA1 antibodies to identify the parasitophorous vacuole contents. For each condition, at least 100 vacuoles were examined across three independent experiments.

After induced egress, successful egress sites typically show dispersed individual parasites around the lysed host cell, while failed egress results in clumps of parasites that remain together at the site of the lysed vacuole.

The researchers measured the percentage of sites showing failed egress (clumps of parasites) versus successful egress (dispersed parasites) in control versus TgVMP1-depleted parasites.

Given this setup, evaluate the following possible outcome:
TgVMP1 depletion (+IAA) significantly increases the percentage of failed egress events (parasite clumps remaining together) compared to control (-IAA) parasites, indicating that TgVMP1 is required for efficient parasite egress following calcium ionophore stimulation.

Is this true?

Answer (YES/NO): YES